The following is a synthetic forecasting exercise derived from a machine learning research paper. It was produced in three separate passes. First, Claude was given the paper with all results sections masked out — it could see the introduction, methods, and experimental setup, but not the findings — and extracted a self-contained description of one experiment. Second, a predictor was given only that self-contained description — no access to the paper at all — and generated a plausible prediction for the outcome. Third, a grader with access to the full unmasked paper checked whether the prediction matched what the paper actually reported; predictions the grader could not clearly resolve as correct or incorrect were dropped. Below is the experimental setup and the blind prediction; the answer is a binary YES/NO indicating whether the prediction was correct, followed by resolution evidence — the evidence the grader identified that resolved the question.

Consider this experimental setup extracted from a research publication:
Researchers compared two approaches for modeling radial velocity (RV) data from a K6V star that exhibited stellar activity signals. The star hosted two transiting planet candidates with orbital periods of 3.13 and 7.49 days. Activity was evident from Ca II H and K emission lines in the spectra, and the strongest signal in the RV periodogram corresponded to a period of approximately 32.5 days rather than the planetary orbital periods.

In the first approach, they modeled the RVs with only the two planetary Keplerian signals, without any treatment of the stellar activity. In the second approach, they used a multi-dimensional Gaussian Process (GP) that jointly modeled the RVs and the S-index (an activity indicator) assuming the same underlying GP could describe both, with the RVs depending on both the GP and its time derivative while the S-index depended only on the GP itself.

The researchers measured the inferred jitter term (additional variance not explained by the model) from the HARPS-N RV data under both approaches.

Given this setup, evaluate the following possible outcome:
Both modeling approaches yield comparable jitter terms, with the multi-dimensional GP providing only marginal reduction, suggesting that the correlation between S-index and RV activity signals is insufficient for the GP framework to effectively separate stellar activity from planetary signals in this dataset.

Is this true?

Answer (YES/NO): NO